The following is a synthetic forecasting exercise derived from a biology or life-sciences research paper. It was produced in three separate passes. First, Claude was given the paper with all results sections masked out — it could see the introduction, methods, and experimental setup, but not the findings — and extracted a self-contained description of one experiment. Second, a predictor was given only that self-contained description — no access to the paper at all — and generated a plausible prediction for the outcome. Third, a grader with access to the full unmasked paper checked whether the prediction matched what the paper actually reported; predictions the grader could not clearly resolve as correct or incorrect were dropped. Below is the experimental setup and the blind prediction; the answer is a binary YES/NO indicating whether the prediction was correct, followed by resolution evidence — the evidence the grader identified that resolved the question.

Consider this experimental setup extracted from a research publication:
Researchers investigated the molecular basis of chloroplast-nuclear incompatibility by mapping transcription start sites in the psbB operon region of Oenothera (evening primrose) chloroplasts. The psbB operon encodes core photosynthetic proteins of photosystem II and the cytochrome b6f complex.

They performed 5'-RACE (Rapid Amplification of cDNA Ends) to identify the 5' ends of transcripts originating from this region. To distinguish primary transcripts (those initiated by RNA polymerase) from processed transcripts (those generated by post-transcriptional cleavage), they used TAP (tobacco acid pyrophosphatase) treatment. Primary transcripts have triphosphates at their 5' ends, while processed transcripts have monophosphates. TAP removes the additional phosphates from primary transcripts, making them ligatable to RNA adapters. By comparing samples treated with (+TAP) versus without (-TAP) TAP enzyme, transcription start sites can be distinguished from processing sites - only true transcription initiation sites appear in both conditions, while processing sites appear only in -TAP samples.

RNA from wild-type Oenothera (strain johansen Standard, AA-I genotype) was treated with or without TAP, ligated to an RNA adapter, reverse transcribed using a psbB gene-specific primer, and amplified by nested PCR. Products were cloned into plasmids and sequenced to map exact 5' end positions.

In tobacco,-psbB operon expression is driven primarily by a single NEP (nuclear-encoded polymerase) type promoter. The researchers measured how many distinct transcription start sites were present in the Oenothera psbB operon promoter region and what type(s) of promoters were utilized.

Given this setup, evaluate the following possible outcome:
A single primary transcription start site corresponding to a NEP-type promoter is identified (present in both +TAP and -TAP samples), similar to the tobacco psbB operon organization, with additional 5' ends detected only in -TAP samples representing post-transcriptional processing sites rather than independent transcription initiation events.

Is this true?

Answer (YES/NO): NO